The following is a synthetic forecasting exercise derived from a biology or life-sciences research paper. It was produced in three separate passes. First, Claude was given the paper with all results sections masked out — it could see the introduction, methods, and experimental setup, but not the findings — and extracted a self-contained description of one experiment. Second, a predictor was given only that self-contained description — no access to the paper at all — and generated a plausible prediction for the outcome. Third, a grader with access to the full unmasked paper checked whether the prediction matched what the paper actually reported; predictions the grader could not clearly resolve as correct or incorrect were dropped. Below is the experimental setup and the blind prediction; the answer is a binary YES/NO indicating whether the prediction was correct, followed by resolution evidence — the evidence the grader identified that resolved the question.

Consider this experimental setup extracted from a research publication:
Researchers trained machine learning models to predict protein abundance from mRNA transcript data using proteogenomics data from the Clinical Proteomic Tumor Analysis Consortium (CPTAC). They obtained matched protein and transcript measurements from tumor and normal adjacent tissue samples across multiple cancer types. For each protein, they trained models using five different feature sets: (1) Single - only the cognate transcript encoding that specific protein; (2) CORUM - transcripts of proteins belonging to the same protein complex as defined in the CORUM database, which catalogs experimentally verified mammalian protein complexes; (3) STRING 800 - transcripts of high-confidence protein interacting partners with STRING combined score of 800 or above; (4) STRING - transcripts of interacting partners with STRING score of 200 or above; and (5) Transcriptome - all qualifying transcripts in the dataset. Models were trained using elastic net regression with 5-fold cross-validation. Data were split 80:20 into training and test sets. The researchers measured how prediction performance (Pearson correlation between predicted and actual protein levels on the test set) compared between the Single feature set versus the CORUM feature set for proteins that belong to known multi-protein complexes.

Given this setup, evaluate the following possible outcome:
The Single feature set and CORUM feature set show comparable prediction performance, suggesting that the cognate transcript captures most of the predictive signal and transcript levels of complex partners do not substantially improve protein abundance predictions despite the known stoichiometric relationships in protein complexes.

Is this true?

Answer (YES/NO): NO